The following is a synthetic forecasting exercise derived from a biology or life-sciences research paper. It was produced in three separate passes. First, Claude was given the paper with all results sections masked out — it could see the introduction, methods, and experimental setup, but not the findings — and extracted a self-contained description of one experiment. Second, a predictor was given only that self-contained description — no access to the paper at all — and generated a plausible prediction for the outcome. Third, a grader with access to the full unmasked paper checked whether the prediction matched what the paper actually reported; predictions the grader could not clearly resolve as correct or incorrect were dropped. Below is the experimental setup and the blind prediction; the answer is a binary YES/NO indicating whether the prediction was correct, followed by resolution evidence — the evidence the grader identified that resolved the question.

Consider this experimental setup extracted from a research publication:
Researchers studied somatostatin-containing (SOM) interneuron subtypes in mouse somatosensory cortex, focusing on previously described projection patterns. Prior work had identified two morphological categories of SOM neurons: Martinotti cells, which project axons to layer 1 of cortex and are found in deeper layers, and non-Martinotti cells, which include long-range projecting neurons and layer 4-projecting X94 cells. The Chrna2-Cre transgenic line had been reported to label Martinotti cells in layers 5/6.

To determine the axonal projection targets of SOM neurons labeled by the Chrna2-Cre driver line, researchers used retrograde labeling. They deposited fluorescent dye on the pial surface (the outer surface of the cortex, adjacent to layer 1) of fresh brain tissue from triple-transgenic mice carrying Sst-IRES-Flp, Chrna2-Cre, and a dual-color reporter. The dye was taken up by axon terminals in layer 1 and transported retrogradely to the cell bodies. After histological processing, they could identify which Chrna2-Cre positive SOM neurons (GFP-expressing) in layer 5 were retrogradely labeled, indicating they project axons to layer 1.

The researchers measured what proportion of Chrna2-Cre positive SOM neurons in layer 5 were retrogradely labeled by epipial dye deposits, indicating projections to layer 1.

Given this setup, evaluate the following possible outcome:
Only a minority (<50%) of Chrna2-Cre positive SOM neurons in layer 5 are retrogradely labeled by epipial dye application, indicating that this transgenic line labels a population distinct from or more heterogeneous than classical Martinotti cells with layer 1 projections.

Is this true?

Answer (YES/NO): NO